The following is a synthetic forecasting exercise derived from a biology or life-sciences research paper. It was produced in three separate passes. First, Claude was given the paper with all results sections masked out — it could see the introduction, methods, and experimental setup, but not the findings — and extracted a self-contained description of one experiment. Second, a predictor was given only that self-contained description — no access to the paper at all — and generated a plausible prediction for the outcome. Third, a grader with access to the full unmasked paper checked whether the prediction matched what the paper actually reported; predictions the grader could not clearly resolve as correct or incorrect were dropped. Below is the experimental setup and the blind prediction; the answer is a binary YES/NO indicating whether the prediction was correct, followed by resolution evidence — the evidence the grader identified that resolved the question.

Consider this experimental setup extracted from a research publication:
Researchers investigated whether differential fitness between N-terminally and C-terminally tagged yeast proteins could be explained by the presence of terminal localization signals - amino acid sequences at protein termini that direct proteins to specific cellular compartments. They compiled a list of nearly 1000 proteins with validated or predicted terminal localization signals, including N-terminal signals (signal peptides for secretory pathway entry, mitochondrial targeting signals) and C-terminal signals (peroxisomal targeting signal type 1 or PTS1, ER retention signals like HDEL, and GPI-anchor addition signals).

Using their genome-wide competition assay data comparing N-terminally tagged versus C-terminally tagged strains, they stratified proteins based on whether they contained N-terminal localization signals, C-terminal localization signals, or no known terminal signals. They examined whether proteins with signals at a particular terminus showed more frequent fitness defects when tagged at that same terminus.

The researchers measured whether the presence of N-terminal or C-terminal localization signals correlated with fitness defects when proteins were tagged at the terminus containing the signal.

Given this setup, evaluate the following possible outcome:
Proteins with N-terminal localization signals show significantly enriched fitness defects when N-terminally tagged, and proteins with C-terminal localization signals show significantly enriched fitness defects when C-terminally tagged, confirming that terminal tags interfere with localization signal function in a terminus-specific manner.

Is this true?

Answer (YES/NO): NO